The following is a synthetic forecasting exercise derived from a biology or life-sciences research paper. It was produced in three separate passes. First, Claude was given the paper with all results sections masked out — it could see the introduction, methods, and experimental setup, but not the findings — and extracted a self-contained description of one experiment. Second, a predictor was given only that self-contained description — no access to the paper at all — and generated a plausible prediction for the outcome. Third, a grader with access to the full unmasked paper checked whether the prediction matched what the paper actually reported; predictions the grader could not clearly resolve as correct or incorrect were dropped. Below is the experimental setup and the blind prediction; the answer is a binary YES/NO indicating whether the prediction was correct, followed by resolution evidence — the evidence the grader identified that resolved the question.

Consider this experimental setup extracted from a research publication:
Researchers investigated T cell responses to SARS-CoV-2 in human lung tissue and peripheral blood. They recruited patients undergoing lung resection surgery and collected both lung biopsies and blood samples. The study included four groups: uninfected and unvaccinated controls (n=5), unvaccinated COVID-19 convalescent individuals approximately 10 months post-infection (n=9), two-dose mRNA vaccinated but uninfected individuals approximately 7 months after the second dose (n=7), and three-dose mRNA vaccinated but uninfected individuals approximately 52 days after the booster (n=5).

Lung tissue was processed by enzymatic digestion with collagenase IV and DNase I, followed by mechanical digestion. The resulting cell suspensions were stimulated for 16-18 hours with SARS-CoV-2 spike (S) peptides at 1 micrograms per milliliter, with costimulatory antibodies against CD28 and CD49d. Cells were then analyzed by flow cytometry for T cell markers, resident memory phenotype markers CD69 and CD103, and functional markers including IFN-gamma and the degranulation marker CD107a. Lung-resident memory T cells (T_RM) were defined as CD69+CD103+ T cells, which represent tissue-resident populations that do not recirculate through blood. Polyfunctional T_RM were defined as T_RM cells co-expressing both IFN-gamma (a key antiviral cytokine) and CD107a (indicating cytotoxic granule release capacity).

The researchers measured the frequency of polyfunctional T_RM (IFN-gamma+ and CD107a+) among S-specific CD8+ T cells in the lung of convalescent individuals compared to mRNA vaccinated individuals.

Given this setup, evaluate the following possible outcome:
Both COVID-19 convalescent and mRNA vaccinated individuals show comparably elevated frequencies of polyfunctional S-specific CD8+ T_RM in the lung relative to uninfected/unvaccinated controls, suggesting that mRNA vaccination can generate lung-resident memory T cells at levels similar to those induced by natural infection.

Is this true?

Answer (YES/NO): NO